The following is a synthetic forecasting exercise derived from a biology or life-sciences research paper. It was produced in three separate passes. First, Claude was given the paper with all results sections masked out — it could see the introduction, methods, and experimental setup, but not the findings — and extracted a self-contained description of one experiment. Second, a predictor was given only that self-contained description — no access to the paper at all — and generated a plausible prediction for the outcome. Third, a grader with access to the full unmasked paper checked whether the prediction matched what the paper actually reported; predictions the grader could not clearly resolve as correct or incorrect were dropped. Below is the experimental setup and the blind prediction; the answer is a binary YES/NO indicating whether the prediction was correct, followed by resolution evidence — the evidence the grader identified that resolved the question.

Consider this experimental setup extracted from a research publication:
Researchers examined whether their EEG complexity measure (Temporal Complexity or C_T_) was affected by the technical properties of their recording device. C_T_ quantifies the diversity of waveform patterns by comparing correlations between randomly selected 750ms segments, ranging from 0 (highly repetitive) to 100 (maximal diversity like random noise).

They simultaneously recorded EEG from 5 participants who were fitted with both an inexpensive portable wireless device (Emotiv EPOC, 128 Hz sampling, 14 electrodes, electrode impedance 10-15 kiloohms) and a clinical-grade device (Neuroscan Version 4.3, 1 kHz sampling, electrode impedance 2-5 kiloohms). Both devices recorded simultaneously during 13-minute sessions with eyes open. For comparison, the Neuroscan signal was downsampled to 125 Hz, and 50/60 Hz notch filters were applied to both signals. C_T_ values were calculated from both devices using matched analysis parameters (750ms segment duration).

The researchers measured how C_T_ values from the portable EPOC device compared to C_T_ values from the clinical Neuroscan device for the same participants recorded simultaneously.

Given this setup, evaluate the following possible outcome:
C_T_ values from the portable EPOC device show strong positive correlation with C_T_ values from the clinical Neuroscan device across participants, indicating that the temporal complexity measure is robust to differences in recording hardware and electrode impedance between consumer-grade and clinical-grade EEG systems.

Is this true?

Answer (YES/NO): YES